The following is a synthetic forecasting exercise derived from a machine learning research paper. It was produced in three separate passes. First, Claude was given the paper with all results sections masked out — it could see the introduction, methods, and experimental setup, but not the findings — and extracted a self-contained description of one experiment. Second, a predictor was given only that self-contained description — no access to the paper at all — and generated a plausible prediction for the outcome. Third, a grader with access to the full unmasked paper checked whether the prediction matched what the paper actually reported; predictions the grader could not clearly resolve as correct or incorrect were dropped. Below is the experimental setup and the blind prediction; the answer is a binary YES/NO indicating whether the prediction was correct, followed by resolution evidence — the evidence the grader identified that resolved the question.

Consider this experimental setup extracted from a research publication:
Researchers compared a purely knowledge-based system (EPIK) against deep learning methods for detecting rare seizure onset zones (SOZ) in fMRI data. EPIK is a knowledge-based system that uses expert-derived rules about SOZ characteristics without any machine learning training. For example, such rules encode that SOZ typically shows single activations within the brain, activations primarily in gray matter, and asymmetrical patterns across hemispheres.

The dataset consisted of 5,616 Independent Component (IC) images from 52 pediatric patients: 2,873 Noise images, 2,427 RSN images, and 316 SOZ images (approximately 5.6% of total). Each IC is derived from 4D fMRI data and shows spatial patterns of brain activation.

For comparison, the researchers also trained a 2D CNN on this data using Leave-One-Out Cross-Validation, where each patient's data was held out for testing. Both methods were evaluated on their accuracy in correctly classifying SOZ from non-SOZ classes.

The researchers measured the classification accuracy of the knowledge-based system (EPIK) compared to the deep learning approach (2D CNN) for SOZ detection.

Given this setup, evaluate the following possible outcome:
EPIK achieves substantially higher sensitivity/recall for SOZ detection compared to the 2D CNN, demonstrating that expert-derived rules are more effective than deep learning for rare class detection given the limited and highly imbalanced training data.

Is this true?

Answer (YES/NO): YES